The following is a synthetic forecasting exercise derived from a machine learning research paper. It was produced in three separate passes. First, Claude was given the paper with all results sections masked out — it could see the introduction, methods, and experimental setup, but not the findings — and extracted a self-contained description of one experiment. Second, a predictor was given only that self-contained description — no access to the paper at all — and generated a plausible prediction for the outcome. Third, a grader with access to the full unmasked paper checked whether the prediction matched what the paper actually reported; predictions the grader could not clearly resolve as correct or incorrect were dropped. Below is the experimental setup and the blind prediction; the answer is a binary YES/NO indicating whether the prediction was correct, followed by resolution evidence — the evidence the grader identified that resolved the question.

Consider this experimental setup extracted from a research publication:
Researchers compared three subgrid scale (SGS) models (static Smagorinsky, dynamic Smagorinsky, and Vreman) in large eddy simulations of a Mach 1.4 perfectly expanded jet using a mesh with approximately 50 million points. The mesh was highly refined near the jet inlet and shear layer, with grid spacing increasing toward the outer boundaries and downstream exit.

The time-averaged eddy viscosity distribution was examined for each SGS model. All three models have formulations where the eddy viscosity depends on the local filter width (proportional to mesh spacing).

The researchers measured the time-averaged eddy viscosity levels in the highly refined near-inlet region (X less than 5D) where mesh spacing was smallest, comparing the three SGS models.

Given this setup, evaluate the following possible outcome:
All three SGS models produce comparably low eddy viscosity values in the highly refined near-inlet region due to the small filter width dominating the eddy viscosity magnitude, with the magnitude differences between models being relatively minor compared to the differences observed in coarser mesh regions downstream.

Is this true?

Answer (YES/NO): YES